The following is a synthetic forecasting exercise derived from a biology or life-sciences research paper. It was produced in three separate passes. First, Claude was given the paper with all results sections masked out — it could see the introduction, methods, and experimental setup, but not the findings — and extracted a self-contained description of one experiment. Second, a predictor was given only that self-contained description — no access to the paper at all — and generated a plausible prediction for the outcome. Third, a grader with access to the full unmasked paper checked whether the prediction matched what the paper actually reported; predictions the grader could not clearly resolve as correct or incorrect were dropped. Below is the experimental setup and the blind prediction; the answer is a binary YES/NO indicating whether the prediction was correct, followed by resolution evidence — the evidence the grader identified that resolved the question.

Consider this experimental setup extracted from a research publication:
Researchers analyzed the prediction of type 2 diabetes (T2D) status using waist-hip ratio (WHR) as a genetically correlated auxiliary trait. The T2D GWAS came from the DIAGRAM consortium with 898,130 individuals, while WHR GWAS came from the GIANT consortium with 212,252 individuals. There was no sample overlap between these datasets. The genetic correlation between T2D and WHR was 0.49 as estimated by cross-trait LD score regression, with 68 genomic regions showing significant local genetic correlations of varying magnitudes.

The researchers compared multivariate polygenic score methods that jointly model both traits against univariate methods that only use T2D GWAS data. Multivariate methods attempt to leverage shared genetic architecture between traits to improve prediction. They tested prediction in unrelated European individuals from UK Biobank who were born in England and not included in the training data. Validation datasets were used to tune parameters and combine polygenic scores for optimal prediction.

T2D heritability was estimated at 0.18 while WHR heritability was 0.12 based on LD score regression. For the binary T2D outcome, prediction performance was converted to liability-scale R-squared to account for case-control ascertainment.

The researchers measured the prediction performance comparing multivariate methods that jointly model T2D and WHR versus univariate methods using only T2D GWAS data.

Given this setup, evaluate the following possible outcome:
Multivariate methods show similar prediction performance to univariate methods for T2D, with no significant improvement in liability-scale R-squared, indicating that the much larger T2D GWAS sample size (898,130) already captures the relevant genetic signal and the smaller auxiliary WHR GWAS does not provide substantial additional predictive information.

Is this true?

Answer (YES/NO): NO